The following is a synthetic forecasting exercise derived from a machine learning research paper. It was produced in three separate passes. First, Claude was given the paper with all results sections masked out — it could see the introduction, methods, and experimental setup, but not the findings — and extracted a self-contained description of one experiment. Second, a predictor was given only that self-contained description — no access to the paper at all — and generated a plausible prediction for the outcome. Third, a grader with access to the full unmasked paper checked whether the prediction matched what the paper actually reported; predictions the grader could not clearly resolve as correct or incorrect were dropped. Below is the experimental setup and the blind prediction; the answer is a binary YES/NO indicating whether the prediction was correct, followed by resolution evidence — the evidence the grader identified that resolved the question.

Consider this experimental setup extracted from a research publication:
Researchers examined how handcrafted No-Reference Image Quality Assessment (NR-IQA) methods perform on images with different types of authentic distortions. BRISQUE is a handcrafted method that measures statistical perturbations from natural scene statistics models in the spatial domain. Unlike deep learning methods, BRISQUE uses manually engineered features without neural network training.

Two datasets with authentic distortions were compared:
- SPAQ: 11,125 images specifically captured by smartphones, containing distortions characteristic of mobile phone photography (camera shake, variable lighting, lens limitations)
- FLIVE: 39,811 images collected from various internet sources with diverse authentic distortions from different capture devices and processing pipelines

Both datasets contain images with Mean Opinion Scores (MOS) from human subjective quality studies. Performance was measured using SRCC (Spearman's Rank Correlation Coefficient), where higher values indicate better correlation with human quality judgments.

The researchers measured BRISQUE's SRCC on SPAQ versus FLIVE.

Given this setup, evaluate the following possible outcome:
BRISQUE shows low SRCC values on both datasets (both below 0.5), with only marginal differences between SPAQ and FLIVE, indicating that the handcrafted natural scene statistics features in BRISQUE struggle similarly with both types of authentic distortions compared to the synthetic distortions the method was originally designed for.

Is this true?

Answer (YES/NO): NO